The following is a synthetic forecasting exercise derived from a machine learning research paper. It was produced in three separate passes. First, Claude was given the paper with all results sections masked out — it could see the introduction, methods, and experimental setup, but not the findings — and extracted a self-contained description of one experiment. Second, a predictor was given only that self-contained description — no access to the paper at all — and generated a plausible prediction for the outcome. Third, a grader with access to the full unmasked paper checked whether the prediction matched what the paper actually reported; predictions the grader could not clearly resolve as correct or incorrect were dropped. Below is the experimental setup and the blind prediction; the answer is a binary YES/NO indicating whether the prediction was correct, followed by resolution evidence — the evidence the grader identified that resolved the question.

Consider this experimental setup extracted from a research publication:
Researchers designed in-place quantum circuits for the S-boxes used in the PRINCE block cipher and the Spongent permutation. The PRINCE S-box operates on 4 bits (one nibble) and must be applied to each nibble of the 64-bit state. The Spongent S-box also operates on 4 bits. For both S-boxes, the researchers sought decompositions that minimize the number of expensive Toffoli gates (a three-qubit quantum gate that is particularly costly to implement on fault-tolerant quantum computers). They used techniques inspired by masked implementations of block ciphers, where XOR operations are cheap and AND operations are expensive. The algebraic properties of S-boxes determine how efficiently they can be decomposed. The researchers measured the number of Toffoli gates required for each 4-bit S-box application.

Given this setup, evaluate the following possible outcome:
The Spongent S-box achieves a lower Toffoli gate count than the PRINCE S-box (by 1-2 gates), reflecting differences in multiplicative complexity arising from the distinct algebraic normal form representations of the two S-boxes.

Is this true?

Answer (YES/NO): YES